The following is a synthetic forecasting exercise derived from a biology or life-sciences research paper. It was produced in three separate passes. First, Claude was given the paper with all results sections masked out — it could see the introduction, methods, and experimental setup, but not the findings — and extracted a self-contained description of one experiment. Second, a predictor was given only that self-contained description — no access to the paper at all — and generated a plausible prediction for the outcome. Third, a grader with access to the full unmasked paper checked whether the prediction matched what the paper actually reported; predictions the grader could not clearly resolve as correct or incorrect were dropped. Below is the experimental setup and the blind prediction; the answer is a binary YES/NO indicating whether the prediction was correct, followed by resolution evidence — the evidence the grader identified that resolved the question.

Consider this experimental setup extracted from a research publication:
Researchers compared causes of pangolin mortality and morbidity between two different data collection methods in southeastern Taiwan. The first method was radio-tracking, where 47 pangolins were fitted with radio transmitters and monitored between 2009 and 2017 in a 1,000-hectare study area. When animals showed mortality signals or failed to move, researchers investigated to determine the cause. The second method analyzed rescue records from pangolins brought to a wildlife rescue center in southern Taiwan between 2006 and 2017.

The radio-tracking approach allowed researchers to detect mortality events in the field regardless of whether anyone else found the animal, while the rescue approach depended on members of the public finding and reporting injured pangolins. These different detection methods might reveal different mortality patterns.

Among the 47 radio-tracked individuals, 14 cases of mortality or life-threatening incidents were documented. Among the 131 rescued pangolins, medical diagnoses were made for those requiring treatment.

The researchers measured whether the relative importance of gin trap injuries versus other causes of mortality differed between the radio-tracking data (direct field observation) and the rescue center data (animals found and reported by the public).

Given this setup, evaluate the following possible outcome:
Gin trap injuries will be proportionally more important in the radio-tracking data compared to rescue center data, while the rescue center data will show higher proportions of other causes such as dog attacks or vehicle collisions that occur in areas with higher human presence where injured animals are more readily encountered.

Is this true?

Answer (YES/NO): NO